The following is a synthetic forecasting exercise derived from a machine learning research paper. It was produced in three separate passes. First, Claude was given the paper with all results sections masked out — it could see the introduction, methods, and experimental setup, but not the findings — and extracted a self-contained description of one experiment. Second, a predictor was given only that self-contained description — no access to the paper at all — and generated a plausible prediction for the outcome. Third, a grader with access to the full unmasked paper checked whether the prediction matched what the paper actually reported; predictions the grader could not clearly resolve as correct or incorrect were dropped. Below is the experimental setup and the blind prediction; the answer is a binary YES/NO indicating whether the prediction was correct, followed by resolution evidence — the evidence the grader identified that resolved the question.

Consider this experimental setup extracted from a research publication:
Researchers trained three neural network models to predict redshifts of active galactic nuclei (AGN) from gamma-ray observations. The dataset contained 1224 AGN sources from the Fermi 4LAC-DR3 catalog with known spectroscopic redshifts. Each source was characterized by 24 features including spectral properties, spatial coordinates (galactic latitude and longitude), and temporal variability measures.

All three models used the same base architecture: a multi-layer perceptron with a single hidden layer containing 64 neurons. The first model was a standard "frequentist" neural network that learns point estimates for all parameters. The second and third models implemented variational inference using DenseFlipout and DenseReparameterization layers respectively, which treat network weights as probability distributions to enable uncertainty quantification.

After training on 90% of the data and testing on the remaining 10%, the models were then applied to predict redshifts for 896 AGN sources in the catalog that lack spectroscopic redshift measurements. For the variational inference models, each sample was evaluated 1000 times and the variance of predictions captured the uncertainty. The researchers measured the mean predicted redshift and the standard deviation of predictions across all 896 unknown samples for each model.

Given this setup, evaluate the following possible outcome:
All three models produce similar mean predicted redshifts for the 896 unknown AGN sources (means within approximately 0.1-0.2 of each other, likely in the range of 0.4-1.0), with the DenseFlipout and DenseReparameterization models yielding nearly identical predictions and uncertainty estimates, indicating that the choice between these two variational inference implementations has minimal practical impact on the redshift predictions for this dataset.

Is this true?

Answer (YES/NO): NO